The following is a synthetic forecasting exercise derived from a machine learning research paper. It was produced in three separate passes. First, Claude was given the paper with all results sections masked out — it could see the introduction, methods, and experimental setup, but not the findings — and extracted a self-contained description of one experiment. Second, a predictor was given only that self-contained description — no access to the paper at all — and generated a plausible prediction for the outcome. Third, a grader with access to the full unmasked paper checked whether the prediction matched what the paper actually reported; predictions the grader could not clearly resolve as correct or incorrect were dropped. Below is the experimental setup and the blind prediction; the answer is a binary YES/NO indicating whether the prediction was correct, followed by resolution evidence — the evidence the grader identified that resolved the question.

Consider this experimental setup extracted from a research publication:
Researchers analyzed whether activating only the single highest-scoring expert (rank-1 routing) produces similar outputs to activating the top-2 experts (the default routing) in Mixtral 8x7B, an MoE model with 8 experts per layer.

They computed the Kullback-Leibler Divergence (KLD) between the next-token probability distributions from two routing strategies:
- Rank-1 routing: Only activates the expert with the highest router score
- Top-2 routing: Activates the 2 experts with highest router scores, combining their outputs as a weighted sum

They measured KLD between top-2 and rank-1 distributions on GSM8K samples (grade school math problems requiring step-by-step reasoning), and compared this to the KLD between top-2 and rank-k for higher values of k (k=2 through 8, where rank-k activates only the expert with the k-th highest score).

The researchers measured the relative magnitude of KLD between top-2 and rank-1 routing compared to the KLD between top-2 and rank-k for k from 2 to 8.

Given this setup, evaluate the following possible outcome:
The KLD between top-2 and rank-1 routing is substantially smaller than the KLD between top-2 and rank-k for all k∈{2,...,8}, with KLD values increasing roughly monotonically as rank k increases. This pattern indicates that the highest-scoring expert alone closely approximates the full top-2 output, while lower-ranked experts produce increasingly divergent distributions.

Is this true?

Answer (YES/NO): YES